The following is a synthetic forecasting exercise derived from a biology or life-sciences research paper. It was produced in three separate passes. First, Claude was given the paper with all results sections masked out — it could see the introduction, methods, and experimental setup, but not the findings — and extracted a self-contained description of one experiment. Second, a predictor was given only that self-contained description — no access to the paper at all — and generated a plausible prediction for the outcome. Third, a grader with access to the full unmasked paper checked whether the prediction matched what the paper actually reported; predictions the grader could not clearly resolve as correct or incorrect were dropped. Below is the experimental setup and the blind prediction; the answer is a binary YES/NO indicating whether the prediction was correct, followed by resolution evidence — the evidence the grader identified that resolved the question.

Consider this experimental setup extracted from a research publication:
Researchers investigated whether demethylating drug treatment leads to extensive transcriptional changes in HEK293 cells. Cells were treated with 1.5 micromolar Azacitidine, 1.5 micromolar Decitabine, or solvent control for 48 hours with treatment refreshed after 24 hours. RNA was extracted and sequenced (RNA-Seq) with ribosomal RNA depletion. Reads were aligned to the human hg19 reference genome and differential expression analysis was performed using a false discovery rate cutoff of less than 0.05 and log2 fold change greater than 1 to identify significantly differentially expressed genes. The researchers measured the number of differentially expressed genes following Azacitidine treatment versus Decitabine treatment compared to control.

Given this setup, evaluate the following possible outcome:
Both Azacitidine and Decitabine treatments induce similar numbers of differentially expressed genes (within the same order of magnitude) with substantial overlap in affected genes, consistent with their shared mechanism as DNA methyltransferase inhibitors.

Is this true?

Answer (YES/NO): NO